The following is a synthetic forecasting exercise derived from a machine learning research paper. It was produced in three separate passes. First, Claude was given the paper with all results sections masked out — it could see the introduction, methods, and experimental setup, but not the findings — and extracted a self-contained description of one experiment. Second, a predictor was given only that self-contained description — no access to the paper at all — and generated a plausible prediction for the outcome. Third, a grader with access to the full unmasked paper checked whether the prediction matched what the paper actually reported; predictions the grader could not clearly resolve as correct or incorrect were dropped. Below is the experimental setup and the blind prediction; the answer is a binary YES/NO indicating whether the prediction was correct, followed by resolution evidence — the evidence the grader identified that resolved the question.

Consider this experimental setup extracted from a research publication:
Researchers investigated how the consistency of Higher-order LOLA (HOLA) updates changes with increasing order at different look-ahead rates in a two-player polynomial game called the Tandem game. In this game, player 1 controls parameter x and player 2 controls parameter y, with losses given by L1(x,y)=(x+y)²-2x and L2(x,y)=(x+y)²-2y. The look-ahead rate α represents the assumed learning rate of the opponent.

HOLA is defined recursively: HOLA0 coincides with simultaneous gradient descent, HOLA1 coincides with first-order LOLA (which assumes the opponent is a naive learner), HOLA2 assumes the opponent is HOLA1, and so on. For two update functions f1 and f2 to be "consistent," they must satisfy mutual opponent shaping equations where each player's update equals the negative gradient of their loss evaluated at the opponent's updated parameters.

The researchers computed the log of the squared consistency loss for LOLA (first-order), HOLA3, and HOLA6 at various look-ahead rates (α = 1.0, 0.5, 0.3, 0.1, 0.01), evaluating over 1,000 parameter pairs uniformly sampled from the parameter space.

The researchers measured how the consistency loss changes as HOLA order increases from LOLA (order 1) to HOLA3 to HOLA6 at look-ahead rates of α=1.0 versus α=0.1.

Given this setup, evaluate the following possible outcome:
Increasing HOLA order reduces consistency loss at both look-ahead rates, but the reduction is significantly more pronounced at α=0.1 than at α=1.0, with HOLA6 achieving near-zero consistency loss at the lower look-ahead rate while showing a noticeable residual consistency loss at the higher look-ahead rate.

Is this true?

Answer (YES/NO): NO